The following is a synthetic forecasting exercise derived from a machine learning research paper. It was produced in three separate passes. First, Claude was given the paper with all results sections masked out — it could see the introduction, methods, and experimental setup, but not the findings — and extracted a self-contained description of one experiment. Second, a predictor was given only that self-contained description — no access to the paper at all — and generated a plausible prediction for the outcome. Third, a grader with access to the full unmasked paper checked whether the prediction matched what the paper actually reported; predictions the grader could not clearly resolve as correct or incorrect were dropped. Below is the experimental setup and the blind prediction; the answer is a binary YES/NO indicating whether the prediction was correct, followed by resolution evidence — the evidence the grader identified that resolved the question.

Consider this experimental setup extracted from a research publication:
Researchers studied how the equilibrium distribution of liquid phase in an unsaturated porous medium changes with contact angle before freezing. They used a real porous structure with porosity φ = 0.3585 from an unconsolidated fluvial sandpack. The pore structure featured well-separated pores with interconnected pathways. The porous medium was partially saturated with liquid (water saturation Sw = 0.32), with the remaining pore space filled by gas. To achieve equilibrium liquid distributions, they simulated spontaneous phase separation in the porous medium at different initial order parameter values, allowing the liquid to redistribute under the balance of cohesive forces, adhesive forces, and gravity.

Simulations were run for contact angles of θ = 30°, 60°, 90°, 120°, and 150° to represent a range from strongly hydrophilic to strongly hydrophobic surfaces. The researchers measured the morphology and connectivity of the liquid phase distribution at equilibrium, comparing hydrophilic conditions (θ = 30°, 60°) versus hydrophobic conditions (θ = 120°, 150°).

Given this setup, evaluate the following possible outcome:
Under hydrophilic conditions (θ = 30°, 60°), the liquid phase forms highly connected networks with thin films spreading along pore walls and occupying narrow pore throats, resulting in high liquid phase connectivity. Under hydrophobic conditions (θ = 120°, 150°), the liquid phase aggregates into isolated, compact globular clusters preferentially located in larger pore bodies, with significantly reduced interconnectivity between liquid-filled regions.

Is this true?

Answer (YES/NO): NO